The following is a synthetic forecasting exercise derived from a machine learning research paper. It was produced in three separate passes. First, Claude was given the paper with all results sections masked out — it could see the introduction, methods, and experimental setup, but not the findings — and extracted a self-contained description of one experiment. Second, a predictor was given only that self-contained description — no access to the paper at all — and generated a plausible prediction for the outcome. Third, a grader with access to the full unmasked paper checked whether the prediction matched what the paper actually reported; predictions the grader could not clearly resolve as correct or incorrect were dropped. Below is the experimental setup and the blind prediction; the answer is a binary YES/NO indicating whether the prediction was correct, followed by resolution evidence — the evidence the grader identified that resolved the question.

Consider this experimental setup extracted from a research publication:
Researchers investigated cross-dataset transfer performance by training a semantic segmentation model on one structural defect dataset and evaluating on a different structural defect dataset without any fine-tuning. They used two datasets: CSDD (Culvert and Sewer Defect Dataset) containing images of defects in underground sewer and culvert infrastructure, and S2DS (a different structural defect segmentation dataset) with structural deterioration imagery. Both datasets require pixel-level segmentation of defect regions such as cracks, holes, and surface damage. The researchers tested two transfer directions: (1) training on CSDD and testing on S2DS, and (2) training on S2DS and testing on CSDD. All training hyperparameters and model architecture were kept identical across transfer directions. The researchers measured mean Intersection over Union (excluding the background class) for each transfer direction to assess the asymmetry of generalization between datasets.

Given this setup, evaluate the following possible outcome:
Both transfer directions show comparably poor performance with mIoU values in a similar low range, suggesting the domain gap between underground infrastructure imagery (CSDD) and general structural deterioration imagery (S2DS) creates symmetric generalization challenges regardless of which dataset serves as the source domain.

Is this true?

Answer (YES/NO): NO